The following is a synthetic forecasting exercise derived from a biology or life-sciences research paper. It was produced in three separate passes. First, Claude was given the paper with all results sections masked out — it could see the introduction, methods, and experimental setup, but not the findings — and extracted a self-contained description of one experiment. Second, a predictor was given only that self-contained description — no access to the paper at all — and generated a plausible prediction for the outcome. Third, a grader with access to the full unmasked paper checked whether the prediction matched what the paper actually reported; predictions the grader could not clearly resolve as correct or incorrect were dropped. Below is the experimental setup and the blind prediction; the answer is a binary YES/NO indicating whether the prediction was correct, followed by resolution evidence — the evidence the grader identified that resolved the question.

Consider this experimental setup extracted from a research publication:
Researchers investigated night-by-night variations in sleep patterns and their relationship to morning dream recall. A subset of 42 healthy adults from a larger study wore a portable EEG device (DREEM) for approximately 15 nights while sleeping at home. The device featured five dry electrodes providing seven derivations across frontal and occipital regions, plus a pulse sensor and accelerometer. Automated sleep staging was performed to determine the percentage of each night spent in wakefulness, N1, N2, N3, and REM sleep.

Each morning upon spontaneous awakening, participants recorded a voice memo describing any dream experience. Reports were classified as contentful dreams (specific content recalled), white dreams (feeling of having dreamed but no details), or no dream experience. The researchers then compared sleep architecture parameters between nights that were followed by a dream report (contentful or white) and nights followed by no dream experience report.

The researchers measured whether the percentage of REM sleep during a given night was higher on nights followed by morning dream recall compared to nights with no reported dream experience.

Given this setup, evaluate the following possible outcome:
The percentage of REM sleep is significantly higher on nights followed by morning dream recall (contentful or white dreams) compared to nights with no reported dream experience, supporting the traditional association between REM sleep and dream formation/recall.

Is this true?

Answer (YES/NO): NO